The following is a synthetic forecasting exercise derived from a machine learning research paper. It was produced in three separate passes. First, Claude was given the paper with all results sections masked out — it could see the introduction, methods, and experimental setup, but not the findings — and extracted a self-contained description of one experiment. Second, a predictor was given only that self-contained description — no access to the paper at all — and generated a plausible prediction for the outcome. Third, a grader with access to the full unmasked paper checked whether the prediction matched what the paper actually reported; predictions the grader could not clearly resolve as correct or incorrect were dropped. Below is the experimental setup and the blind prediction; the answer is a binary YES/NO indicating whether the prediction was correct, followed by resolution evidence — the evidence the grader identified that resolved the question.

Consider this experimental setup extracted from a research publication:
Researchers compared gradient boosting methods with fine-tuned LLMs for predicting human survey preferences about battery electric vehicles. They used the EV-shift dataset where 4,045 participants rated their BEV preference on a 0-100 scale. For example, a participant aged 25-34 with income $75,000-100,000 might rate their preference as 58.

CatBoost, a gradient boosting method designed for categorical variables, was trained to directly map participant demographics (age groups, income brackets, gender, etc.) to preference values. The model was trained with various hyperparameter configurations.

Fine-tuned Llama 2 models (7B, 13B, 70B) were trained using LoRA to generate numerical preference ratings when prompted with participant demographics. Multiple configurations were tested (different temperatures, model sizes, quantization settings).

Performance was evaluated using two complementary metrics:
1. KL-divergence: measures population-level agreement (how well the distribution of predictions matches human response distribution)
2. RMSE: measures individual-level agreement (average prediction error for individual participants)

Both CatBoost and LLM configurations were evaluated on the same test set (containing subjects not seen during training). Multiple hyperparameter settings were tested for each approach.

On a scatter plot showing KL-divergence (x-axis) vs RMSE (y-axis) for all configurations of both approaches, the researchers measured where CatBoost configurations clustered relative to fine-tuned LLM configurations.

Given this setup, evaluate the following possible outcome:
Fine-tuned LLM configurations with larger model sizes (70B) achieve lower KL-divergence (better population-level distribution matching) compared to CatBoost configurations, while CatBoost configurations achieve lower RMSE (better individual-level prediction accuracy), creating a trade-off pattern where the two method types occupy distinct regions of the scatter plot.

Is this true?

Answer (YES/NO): NO